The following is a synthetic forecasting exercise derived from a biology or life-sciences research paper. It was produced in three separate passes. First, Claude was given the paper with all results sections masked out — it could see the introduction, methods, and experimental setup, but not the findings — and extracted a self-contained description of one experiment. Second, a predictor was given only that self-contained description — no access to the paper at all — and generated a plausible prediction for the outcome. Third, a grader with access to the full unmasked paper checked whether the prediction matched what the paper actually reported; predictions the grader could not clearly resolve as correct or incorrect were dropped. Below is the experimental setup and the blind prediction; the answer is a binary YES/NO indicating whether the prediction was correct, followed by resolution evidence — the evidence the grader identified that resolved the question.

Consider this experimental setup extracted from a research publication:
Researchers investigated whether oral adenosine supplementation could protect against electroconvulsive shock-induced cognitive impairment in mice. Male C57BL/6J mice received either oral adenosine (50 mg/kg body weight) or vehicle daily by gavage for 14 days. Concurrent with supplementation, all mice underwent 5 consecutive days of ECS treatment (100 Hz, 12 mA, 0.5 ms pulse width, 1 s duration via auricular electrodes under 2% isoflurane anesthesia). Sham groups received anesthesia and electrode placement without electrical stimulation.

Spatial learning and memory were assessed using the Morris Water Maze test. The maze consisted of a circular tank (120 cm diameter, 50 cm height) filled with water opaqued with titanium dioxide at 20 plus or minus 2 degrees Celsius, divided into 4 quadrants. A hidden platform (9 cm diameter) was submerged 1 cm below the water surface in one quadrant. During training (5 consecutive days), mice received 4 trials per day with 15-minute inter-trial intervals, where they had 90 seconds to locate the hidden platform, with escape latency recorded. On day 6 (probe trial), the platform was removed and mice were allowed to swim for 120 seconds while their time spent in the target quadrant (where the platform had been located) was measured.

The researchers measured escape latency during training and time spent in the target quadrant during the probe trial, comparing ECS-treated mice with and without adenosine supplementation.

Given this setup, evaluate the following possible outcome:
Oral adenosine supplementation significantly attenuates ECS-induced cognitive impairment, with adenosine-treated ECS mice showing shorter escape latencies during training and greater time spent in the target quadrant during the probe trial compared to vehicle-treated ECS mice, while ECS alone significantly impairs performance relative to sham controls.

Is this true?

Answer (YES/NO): NO